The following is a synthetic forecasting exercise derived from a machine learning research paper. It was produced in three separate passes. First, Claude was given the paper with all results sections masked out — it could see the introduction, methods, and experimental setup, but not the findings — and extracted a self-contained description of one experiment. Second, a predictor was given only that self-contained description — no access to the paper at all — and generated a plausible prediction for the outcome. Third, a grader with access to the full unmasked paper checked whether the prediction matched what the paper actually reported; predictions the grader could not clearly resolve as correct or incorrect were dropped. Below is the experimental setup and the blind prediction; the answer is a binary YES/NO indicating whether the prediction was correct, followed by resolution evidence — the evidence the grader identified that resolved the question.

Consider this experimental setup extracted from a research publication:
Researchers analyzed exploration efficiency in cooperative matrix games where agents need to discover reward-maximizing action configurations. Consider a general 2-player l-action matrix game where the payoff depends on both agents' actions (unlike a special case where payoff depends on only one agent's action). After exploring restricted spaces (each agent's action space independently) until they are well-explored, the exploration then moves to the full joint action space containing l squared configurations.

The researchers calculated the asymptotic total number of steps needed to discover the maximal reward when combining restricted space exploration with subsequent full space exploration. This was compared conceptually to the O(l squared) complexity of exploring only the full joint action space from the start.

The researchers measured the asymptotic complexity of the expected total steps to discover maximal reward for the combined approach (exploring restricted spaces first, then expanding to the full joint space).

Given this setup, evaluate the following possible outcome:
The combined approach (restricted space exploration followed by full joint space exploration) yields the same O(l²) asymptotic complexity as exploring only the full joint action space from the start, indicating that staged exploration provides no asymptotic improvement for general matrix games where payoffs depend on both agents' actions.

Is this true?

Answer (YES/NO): YES